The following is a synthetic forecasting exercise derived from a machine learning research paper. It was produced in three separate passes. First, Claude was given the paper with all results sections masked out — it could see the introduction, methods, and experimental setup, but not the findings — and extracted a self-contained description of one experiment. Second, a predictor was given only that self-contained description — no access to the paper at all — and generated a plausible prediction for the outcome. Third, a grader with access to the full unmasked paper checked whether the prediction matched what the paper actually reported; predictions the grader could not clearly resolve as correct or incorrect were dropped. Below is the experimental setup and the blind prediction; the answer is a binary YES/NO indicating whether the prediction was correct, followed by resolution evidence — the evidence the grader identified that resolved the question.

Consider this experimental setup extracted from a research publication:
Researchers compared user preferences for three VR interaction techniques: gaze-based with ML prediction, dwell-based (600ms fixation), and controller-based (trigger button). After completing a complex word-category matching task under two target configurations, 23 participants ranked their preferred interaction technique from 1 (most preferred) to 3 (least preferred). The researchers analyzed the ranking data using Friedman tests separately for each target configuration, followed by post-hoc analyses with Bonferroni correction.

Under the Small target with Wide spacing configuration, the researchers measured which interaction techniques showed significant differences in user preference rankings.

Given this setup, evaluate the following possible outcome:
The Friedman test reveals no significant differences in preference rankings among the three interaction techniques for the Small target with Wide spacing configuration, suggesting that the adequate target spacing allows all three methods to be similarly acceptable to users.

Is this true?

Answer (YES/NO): NO